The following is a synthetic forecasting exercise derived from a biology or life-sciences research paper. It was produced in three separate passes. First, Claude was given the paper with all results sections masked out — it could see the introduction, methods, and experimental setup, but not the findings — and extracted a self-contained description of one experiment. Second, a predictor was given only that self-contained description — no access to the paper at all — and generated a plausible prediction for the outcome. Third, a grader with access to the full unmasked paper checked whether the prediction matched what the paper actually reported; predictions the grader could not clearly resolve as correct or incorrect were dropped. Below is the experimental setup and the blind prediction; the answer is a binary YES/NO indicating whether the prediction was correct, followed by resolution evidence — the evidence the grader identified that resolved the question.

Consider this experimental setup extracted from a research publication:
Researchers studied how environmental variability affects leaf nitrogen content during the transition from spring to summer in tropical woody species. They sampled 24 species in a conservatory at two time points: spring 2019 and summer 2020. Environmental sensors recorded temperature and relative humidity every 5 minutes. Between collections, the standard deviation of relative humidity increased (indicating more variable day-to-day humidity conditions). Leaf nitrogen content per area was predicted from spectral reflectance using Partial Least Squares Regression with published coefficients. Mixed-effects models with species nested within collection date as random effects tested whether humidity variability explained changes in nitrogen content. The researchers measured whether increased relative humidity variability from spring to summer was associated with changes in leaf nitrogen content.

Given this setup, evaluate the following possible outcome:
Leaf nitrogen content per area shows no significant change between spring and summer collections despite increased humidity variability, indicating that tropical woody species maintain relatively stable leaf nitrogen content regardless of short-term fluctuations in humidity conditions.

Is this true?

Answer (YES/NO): NO